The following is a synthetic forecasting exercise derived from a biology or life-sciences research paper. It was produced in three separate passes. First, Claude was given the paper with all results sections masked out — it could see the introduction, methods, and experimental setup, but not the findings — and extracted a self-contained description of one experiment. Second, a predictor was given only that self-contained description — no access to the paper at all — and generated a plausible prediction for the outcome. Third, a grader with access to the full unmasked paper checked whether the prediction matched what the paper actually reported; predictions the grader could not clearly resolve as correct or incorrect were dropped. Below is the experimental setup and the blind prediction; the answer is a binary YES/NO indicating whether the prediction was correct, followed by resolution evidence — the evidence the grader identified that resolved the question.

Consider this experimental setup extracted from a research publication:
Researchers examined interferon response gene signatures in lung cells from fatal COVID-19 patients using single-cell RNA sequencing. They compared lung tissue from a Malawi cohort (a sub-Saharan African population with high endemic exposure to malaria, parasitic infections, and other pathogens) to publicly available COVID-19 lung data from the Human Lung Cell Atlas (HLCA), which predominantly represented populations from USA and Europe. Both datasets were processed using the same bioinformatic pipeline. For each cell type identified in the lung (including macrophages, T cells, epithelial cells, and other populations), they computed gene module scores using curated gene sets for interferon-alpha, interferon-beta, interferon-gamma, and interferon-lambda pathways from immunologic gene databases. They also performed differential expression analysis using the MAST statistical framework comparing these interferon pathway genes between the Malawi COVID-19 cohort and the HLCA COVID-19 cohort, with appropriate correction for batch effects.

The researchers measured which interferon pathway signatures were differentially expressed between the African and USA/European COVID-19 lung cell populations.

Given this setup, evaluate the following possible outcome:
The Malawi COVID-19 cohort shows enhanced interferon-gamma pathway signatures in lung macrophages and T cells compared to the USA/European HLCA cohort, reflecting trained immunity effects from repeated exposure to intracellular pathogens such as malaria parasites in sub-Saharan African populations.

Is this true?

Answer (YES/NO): YES